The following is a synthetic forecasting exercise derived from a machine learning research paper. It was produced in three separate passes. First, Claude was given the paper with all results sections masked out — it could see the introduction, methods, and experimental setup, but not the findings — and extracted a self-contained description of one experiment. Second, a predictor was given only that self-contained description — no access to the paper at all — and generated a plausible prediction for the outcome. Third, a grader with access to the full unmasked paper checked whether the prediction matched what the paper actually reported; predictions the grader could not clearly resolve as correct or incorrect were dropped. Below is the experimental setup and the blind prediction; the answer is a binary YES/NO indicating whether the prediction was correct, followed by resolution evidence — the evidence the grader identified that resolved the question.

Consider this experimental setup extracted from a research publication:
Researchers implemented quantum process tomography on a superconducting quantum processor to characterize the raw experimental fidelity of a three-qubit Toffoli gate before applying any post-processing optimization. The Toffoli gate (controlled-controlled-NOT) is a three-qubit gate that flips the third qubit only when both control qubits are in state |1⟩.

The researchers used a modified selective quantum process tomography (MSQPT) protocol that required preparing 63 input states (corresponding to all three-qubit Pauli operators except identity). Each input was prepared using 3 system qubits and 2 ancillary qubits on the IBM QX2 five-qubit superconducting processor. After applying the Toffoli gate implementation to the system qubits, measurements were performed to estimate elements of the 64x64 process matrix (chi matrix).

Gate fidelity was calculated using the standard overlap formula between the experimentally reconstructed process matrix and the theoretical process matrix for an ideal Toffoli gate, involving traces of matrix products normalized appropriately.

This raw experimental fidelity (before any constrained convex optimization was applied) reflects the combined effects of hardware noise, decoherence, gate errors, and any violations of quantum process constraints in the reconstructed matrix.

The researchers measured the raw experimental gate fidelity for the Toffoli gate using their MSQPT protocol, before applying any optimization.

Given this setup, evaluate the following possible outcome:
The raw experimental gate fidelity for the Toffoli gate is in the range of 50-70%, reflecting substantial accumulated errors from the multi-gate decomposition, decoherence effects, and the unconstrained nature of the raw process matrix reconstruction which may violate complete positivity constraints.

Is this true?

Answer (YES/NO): YES